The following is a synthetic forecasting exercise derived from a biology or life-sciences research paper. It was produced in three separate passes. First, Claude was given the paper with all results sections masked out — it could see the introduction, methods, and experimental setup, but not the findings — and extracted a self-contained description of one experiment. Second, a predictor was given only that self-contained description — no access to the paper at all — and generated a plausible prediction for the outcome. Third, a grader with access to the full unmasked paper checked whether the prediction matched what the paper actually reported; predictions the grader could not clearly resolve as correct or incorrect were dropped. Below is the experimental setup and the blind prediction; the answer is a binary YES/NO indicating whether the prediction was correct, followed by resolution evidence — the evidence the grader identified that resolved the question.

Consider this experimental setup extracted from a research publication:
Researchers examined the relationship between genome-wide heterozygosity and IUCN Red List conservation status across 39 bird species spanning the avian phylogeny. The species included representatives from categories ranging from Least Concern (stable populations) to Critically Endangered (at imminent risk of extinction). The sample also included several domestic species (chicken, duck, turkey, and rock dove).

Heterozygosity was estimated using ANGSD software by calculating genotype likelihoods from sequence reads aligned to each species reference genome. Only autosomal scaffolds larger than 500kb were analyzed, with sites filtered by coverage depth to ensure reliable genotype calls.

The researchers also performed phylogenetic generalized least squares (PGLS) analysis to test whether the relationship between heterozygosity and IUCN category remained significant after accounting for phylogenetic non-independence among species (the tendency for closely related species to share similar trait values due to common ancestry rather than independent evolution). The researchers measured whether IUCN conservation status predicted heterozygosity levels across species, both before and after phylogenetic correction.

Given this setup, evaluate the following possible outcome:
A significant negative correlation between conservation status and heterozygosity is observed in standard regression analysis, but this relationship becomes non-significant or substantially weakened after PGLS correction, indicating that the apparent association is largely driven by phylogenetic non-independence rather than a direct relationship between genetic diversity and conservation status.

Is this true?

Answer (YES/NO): NO